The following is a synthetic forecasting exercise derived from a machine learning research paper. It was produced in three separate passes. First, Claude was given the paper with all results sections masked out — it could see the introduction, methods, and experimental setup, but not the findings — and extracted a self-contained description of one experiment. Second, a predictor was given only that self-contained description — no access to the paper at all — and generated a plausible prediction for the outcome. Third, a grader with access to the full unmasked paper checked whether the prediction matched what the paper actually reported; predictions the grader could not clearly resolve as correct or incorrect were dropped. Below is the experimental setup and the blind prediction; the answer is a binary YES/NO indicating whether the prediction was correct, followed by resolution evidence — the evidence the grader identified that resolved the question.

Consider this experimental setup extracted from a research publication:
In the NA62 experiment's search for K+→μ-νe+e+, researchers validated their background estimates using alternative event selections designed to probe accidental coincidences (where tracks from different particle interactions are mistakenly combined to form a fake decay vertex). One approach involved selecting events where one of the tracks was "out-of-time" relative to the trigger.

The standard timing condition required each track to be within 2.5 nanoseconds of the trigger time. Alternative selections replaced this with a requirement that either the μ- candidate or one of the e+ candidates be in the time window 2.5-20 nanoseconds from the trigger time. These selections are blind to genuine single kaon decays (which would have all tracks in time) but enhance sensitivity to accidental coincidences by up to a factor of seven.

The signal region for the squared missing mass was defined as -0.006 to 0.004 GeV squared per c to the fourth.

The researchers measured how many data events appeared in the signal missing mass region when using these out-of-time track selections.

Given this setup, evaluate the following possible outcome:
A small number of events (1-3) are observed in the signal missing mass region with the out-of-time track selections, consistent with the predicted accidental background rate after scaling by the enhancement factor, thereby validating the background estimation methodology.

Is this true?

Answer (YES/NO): NO